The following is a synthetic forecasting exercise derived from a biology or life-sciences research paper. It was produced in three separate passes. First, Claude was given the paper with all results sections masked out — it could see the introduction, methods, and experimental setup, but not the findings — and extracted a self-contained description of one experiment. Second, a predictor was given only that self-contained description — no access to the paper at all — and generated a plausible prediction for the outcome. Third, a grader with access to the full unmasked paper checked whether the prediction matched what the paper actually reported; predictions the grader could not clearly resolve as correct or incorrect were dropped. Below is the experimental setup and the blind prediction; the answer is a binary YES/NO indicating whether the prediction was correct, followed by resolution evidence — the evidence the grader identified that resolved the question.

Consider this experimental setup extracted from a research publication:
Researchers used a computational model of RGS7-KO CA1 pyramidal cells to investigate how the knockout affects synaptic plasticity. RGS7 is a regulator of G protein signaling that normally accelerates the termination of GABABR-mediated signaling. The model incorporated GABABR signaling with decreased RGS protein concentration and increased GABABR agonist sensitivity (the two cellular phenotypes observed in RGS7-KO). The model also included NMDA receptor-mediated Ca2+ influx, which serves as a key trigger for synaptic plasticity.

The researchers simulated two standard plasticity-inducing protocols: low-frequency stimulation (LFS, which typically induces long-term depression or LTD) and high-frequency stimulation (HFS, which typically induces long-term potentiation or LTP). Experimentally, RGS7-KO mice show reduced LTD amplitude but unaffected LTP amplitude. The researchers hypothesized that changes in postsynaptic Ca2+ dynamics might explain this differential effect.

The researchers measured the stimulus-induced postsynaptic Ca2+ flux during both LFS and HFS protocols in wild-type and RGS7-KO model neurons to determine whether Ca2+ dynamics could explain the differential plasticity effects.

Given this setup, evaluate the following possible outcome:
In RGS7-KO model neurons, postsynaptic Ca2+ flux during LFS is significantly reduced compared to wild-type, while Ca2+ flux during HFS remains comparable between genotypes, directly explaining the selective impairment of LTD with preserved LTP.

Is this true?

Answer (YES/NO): YES